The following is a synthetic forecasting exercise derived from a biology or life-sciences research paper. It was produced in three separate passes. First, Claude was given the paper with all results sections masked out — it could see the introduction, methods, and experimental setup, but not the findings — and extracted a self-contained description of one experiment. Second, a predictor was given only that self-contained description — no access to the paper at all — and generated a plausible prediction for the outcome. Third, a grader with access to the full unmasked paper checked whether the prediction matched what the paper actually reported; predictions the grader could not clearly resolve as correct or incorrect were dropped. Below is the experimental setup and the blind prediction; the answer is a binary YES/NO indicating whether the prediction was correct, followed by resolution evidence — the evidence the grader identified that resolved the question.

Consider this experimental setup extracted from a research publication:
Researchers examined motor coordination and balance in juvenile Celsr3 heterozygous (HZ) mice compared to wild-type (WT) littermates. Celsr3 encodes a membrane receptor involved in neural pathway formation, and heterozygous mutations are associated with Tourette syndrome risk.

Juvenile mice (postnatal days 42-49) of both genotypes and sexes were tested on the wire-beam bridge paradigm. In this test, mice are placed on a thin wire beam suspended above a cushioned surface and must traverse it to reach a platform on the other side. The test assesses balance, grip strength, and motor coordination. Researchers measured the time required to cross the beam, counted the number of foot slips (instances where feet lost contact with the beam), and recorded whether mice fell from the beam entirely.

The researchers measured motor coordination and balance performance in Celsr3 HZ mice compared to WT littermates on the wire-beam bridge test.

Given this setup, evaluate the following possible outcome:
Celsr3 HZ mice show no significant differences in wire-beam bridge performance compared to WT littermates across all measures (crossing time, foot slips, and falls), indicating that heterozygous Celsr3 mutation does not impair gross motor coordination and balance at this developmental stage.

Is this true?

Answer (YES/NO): YES